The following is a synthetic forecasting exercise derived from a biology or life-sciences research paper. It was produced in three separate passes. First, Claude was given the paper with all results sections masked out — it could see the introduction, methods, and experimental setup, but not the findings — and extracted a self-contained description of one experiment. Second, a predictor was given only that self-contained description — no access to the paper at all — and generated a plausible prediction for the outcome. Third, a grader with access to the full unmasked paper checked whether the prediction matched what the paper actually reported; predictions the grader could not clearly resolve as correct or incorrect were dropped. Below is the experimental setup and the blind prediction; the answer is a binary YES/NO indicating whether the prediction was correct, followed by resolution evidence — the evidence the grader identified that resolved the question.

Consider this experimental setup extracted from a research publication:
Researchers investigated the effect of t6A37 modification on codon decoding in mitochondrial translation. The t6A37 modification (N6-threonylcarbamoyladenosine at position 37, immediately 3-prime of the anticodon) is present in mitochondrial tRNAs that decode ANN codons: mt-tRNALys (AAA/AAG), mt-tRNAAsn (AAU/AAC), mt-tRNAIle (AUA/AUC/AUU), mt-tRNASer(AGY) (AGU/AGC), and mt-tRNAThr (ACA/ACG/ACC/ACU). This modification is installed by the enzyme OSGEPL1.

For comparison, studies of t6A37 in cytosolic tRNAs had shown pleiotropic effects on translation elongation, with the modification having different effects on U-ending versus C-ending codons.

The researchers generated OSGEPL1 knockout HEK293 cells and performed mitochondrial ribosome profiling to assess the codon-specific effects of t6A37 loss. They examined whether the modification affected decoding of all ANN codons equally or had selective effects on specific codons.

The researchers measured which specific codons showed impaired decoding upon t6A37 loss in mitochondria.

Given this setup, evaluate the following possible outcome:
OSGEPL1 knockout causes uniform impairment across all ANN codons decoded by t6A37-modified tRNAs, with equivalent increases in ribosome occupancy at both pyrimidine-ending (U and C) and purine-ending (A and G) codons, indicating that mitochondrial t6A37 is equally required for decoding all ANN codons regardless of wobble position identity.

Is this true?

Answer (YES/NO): NO